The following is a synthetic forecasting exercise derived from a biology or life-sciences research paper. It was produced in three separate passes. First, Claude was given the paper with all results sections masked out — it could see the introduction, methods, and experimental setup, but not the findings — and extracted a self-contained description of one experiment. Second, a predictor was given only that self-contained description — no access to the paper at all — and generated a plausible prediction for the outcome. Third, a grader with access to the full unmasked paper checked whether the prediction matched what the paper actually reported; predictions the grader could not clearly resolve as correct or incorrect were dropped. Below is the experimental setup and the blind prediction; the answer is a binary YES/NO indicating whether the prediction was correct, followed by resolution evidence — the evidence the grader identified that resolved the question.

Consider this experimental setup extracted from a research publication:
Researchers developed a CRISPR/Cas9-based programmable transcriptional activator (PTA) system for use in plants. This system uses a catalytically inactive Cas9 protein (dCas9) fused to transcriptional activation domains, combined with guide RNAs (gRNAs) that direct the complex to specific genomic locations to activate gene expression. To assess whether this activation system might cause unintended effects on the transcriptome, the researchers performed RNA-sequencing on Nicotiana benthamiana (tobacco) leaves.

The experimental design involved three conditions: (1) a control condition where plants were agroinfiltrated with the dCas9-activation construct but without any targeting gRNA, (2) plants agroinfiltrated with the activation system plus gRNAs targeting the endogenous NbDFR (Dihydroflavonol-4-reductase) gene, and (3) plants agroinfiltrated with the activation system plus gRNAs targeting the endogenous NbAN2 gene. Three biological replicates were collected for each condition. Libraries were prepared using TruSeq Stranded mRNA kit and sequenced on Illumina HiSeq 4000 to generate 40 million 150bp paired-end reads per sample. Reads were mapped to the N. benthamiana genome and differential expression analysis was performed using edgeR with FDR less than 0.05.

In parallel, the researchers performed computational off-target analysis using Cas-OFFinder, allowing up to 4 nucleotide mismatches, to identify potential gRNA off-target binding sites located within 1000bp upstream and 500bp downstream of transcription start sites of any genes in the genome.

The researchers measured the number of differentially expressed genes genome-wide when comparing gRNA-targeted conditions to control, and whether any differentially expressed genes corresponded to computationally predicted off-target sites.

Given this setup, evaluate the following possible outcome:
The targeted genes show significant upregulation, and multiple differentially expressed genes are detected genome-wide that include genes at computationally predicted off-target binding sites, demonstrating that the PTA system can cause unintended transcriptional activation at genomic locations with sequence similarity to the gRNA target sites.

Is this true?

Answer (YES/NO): NO